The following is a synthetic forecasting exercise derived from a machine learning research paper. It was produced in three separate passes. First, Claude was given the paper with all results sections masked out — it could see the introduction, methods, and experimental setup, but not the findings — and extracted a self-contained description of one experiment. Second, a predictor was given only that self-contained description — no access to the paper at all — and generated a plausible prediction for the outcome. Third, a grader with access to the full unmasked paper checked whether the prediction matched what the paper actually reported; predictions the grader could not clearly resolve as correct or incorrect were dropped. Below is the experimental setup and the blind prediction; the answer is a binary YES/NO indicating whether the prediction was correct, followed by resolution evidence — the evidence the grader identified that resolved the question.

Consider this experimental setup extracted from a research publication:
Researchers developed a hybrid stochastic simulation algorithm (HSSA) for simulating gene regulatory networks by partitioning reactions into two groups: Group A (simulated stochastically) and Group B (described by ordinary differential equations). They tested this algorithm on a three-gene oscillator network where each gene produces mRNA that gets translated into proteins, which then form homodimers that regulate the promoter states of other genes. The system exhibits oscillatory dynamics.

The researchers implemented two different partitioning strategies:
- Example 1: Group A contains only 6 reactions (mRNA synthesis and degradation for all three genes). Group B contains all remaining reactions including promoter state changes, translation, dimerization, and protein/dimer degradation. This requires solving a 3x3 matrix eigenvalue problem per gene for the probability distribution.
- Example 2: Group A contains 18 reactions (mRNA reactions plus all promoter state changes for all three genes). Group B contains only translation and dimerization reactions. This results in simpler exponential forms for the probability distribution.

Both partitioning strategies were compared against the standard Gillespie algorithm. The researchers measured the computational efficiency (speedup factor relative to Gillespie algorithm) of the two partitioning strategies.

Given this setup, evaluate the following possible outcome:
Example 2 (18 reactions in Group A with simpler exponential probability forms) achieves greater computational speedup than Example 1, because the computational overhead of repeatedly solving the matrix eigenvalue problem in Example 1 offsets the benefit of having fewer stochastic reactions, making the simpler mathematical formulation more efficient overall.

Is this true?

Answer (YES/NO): YES